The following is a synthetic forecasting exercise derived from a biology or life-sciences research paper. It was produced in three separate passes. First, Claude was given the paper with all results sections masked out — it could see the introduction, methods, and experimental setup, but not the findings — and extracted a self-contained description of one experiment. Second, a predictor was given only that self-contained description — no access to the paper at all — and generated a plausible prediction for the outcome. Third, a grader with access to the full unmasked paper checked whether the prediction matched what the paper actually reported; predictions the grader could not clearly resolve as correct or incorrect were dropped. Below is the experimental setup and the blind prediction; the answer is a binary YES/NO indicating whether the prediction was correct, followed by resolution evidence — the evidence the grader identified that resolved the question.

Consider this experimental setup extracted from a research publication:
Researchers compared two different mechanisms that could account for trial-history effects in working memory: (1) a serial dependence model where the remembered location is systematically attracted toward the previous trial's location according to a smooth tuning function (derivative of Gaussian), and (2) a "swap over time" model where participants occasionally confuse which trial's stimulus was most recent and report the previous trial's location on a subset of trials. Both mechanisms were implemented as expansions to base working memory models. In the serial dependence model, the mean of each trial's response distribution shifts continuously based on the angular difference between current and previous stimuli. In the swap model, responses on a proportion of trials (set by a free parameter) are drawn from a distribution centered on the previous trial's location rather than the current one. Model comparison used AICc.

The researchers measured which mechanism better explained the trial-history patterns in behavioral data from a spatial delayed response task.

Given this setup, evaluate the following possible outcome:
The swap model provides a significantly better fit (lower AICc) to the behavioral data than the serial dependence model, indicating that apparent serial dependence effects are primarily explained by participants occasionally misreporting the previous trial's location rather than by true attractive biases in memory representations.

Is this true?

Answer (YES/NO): NO